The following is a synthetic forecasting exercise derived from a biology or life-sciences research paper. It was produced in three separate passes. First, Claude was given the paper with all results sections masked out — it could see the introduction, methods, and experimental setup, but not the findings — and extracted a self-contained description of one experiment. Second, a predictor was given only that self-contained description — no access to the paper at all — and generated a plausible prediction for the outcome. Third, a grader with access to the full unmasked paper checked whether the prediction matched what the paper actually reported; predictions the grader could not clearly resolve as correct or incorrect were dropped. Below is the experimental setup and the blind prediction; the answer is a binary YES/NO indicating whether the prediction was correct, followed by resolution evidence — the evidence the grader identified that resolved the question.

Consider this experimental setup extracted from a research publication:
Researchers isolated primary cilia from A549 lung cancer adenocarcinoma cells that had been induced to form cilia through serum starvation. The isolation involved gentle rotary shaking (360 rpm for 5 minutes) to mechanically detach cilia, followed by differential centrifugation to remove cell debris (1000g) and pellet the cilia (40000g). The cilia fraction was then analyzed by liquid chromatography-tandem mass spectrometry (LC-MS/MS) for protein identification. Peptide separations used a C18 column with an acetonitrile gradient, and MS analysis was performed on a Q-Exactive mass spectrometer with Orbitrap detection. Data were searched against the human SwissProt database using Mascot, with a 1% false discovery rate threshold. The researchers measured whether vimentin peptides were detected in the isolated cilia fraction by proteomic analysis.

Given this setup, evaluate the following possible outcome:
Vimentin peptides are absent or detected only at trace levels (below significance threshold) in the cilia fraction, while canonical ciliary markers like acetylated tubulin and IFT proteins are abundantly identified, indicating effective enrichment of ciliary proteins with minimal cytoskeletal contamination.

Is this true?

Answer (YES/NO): NO